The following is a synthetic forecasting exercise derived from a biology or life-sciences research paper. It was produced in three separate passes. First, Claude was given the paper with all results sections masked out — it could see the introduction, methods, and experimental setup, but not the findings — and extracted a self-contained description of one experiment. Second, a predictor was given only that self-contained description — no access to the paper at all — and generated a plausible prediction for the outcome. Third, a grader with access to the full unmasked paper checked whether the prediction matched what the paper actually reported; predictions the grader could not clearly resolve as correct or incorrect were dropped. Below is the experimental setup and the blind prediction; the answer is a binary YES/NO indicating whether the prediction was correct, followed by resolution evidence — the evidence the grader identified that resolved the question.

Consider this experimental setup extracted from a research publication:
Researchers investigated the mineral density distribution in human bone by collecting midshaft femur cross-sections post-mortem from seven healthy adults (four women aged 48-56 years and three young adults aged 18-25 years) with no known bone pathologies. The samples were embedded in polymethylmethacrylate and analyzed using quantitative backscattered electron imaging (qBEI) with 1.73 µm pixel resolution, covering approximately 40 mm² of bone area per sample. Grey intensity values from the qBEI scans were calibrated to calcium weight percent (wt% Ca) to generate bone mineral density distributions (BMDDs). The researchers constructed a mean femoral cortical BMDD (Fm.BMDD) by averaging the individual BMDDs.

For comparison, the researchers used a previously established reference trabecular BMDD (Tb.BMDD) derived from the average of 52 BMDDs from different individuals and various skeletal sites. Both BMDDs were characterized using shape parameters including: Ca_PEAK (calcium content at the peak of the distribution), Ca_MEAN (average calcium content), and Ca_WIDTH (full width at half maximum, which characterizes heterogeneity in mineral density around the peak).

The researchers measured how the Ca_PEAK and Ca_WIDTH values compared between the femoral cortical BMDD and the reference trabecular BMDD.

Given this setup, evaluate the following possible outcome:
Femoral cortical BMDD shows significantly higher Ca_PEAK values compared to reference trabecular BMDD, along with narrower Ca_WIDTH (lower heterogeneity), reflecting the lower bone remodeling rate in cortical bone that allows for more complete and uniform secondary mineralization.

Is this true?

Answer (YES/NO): NO